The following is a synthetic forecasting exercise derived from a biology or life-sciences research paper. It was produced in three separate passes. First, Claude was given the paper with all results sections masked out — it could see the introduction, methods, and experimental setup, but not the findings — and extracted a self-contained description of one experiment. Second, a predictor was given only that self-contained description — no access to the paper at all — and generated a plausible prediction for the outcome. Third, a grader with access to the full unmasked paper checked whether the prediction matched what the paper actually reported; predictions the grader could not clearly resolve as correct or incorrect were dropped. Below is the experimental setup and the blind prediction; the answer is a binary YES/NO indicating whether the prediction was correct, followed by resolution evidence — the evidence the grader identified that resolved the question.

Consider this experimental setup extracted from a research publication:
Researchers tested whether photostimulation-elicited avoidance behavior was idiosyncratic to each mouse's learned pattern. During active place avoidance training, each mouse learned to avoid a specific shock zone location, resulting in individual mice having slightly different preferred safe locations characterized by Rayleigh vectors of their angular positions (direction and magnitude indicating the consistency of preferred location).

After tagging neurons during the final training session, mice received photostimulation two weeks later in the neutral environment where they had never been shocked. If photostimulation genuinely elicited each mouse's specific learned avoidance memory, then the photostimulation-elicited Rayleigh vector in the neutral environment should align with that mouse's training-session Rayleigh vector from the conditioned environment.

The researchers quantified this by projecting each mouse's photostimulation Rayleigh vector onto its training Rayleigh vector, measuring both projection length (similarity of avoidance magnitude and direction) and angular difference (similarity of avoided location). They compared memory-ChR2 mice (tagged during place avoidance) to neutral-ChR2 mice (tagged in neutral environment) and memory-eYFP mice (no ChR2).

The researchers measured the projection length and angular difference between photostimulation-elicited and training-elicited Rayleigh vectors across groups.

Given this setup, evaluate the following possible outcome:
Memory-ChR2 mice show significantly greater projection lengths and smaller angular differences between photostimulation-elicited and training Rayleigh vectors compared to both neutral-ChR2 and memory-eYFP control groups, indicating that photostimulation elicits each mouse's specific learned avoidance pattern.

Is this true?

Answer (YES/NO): YES